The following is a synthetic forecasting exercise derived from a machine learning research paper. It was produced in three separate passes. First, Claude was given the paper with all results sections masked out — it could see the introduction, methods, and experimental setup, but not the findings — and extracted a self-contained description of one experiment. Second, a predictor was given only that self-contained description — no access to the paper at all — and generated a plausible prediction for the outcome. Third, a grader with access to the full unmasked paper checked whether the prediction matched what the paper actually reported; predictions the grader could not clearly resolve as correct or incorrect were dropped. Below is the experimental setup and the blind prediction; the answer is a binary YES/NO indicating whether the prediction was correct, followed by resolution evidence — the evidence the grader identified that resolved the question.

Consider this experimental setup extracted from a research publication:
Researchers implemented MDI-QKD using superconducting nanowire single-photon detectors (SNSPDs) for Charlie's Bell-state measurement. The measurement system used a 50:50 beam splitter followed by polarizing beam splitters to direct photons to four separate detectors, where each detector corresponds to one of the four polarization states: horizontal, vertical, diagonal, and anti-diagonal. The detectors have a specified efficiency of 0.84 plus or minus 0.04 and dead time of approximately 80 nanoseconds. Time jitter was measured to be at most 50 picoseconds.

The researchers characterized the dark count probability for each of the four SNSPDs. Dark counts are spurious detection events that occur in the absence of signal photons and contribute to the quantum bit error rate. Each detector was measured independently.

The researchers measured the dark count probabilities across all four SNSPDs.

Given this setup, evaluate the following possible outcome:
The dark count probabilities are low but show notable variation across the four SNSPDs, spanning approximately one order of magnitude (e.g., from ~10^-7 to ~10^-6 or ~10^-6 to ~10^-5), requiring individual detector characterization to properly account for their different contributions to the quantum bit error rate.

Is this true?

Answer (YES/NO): NO